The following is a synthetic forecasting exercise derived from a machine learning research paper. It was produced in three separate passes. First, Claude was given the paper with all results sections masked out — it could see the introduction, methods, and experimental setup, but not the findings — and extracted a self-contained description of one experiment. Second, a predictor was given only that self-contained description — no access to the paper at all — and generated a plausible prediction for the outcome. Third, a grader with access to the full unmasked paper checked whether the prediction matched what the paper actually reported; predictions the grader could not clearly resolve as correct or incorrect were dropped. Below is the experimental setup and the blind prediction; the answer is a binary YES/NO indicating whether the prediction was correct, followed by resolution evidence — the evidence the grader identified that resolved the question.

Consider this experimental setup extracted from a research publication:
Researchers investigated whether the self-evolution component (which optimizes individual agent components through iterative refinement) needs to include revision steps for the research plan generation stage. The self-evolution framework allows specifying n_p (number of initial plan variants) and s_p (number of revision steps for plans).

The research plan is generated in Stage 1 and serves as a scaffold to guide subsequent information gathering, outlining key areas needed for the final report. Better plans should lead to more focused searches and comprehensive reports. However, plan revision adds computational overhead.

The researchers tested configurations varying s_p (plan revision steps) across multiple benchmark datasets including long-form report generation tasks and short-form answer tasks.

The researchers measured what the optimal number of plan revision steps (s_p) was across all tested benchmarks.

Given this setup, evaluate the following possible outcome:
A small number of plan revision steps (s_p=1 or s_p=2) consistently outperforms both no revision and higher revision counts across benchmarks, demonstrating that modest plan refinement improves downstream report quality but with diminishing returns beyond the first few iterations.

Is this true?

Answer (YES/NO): YES